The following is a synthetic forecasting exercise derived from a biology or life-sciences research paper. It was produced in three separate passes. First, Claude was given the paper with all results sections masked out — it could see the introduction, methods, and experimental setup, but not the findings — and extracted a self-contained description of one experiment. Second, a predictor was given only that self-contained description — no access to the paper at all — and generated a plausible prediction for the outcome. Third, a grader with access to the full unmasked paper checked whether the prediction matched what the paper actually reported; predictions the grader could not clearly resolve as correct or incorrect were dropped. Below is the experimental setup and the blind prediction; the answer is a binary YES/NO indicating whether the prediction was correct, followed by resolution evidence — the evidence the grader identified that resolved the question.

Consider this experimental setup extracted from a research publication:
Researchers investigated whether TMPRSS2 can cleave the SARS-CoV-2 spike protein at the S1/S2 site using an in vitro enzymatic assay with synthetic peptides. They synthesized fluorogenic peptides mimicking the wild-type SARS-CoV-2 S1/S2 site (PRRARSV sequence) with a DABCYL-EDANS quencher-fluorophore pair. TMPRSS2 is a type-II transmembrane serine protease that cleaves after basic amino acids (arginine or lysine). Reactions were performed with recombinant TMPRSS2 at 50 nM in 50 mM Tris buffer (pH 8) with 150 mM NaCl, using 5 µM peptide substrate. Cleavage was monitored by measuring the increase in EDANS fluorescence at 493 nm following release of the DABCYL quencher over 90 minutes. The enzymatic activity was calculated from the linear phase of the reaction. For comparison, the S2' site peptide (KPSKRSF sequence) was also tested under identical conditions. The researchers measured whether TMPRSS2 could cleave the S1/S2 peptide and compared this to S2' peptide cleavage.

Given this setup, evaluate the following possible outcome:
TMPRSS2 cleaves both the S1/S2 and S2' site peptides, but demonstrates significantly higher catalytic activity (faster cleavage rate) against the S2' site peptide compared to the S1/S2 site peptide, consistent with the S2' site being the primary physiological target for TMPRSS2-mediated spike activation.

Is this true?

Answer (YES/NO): NO